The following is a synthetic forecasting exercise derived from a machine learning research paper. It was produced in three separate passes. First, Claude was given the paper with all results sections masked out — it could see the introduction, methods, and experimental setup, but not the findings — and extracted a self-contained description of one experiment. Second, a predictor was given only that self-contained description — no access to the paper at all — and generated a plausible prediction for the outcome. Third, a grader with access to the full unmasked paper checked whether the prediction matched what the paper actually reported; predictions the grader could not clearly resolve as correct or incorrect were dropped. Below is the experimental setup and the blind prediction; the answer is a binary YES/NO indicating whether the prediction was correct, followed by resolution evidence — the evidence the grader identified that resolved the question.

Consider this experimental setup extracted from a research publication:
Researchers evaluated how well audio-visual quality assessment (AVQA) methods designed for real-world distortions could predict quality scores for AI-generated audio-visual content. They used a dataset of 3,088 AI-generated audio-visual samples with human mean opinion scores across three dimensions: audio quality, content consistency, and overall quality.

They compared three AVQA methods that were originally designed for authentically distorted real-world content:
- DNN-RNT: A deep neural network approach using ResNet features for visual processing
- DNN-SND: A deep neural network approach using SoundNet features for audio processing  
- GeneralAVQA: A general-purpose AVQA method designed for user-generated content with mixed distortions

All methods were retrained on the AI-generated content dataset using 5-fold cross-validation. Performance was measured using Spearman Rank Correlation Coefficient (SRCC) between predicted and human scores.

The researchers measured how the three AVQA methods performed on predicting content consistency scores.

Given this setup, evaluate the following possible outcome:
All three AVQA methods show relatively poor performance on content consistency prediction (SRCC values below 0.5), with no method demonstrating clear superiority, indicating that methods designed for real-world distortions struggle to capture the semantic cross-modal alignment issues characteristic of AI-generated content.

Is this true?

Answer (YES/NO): YES